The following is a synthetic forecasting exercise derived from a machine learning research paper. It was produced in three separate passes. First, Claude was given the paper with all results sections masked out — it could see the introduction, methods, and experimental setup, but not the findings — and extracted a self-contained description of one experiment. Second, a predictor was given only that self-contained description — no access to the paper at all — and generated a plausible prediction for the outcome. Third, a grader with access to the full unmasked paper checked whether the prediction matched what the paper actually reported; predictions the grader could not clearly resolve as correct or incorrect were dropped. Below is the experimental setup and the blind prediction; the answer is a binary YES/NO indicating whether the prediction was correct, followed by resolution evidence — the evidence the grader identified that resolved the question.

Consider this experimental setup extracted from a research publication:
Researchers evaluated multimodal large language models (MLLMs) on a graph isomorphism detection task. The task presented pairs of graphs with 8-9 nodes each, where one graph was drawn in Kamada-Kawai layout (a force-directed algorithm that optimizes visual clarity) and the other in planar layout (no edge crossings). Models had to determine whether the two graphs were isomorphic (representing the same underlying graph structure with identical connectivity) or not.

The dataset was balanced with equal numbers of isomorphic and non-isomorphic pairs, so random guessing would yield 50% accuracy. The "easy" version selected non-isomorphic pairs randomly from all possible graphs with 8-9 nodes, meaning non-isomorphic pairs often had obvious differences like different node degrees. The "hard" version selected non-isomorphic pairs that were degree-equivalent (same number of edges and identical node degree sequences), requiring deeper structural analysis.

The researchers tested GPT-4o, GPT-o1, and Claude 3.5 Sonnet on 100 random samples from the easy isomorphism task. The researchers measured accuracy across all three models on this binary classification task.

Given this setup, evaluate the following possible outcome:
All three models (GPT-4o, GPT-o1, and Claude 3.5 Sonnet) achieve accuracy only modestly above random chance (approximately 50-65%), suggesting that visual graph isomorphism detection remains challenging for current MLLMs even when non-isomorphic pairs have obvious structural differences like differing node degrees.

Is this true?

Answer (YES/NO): NO